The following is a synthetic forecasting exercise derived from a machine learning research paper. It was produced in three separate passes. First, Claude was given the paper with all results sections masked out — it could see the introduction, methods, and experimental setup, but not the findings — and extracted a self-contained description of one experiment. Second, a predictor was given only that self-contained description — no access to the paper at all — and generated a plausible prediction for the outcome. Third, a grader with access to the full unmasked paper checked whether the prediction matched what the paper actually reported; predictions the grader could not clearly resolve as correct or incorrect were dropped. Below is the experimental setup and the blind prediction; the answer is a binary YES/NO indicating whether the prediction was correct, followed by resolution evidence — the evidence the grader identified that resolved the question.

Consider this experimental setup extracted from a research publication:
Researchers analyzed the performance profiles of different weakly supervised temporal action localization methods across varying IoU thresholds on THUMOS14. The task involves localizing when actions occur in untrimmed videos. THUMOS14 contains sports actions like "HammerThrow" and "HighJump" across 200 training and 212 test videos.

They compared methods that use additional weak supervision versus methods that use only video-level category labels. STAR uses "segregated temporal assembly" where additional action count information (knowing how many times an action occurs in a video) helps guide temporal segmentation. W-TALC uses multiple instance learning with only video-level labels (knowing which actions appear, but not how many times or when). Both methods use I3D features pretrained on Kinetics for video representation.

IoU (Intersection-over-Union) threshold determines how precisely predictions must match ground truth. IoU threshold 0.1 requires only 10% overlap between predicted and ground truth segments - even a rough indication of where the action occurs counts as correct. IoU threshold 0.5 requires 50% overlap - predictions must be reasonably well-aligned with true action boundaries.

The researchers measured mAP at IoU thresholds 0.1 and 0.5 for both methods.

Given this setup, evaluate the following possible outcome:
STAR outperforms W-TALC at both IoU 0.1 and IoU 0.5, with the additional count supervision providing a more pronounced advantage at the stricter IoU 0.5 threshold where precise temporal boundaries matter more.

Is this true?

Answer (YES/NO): NO